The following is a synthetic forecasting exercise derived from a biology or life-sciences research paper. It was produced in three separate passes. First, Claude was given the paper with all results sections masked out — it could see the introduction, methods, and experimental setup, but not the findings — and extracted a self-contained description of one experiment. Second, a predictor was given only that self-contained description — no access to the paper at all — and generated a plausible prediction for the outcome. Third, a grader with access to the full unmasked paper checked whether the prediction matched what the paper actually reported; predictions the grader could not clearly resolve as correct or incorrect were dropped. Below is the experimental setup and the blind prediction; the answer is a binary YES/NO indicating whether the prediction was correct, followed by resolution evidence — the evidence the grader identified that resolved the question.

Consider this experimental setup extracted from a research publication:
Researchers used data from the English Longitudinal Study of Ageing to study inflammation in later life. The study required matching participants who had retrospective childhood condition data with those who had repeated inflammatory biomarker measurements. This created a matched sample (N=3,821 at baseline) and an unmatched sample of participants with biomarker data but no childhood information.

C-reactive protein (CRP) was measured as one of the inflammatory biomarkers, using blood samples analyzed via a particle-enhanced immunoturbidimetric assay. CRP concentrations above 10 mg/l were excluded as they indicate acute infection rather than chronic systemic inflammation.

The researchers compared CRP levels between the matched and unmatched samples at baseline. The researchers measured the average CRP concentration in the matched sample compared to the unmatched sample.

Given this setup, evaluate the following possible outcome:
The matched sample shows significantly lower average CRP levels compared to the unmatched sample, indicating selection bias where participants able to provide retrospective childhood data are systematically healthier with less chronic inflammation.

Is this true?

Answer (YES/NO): YES